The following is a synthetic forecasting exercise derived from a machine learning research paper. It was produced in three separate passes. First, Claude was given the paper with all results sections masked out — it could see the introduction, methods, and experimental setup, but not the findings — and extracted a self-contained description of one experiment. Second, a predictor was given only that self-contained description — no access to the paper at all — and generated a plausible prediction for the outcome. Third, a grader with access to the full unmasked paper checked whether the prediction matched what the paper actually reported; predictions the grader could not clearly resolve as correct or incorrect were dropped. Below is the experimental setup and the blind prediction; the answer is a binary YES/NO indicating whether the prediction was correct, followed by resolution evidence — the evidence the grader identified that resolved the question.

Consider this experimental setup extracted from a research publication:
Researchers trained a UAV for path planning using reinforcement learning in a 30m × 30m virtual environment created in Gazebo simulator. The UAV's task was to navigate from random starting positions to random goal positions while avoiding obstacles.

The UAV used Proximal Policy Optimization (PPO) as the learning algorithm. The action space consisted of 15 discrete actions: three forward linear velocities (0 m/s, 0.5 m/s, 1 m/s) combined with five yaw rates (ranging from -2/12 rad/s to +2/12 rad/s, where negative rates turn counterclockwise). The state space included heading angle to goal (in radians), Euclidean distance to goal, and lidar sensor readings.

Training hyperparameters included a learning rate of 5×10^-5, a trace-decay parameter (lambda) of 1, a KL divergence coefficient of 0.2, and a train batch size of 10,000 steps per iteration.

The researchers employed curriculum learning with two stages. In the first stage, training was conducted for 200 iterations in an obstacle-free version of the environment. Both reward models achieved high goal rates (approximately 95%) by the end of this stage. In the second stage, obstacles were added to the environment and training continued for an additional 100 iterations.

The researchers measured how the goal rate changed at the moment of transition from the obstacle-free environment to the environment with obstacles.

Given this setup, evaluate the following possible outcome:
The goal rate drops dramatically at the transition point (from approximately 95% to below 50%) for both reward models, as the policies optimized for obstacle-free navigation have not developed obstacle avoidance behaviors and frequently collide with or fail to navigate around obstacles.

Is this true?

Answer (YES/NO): YES